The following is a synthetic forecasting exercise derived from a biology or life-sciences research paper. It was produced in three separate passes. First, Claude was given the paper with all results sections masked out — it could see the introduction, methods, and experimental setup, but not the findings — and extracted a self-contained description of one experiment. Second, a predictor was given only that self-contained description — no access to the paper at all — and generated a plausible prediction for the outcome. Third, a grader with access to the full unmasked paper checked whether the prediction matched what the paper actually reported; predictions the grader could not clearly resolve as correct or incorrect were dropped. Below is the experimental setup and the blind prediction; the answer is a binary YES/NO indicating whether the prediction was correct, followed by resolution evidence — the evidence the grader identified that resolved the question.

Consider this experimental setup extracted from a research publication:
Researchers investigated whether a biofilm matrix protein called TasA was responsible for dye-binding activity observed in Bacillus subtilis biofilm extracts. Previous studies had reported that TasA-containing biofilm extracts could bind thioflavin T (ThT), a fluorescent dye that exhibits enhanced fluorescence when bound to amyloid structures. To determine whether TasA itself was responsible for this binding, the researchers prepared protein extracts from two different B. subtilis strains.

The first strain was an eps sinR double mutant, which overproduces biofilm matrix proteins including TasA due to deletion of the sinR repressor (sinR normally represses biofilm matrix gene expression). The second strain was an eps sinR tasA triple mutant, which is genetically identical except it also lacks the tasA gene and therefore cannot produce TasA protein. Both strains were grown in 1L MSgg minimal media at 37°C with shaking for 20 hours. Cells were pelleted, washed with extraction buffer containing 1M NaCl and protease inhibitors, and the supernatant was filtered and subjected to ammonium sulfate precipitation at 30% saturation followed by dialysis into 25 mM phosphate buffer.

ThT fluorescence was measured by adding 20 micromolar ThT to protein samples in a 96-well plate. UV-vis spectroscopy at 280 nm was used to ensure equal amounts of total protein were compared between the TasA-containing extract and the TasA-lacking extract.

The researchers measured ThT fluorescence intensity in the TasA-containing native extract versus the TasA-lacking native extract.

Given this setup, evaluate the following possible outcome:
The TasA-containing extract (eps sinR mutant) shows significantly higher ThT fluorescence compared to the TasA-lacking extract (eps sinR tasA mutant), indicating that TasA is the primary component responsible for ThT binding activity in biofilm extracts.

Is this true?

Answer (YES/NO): NO